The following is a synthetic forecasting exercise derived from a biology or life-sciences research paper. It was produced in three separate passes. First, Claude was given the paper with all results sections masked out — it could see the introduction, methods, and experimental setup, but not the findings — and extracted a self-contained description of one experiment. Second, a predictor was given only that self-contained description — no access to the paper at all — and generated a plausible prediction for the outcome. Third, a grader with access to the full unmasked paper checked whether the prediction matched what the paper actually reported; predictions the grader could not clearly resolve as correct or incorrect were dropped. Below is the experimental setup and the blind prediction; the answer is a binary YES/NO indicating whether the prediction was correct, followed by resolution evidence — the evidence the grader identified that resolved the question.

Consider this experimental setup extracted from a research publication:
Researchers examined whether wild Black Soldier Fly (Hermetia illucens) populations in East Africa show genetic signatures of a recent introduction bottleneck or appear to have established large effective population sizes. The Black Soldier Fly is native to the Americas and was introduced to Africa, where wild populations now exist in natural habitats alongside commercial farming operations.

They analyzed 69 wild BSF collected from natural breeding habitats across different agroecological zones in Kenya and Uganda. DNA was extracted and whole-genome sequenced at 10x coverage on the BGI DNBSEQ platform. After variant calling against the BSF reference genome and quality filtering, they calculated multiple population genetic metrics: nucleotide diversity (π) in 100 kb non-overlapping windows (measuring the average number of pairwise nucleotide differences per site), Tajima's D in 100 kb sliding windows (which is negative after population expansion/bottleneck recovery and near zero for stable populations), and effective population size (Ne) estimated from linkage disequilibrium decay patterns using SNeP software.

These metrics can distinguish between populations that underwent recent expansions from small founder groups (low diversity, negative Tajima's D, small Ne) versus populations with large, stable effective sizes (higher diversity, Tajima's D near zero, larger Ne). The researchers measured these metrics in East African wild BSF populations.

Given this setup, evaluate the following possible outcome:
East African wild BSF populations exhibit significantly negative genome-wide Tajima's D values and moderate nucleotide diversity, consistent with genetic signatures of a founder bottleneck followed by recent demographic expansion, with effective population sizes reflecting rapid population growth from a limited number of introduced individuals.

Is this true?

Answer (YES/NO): NO